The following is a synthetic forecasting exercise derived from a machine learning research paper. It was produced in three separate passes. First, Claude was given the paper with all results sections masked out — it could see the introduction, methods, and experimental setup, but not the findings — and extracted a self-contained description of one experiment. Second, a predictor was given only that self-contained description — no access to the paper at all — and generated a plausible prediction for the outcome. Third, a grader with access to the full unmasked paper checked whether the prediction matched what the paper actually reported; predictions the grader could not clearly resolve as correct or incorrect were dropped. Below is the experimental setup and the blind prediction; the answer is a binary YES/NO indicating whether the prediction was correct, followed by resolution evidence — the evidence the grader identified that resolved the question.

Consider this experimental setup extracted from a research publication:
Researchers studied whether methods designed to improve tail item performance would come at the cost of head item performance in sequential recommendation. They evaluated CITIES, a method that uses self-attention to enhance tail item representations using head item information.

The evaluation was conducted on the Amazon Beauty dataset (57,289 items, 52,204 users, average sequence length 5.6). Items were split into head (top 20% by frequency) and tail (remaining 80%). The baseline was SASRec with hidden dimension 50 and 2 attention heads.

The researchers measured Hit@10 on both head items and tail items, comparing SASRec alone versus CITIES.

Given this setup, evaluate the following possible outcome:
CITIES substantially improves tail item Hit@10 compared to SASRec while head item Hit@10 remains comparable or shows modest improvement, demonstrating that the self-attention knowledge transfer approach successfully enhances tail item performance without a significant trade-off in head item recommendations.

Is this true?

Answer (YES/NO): NO